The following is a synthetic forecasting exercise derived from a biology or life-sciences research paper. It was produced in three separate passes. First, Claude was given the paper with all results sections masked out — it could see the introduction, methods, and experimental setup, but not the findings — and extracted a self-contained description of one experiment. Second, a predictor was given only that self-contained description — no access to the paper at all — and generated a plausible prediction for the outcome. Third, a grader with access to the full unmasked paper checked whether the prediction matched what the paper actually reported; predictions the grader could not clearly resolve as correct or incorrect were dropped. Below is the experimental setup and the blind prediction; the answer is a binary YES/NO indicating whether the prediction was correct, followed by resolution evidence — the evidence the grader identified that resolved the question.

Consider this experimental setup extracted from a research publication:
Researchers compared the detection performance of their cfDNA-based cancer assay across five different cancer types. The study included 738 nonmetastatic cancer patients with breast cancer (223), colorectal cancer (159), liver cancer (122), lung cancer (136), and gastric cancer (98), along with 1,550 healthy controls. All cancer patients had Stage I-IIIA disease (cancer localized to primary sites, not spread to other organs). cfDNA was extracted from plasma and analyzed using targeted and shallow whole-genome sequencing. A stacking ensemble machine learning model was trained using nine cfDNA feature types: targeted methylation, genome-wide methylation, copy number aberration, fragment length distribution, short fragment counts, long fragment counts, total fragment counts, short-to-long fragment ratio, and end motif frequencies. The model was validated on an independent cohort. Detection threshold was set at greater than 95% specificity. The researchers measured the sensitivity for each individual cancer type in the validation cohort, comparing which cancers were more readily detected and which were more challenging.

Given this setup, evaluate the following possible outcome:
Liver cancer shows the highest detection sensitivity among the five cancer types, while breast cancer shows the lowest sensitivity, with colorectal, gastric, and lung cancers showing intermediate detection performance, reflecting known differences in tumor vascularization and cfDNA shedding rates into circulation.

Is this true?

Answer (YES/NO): YES